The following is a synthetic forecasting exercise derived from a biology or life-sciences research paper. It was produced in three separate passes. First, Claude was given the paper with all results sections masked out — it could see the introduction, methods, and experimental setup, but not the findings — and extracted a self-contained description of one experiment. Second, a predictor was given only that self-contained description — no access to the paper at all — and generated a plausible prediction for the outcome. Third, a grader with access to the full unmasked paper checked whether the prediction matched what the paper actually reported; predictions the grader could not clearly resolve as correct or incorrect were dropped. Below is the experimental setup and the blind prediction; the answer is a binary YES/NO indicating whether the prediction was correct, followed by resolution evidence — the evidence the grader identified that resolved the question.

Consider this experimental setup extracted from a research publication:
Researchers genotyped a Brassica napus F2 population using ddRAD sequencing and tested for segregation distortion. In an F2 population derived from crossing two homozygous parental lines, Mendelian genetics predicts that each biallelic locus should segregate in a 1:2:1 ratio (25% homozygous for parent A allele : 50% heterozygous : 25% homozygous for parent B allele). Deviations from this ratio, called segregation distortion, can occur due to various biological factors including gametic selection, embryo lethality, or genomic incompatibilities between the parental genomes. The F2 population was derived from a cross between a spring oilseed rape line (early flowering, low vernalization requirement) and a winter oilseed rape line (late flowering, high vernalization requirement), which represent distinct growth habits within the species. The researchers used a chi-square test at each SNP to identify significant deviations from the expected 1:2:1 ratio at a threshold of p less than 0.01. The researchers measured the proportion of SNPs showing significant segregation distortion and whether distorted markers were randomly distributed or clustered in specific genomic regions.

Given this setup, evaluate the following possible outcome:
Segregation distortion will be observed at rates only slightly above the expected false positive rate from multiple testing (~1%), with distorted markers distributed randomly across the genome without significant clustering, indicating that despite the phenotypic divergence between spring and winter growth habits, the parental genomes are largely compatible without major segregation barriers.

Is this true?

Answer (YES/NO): NO